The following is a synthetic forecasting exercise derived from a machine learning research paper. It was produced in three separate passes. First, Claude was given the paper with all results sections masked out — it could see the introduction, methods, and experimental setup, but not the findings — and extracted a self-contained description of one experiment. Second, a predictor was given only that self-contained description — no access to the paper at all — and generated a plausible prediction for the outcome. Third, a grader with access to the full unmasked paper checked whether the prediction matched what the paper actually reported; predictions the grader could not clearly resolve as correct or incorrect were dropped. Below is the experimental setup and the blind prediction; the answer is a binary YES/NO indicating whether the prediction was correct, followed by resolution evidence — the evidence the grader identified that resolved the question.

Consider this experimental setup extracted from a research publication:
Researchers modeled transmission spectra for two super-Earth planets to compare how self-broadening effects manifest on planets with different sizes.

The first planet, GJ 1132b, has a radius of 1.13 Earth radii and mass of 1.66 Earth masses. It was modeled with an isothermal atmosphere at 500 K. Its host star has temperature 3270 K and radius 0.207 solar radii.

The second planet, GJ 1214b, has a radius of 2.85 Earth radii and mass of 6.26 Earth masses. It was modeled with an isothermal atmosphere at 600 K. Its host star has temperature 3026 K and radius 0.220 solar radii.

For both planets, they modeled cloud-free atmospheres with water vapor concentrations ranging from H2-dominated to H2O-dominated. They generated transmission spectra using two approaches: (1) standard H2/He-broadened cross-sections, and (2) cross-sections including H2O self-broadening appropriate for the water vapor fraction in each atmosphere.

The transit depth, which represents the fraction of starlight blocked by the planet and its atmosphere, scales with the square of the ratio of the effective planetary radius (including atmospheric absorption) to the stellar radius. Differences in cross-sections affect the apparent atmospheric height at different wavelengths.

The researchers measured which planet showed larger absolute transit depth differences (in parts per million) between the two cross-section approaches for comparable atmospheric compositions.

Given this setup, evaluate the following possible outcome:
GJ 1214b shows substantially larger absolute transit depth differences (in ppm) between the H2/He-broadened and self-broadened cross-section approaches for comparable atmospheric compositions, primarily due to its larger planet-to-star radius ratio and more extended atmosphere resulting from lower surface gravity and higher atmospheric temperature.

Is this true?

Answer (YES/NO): YES